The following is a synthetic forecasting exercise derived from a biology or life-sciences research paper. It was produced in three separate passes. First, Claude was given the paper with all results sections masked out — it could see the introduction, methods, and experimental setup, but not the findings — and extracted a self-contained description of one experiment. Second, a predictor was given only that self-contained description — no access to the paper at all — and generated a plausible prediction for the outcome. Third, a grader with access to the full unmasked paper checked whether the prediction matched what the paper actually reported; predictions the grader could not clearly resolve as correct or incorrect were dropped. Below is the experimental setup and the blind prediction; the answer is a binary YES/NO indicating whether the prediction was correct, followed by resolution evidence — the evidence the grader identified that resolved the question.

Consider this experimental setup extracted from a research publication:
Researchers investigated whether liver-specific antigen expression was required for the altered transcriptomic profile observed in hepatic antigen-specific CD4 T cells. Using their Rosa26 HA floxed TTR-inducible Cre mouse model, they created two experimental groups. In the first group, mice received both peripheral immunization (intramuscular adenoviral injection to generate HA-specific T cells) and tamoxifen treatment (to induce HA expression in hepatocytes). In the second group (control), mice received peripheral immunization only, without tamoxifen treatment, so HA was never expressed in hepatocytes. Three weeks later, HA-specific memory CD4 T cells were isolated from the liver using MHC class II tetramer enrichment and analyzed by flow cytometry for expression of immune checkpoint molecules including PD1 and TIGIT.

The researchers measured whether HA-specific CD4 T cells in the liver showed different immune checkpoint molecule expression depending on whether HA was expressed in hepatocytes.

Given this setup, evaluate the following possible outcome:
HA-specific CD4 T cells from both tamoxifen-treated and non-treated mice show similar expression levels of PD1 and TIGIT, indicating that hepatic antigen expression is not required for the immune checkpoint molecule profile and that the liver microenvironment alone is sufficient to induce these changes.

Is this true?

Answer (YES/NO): NO